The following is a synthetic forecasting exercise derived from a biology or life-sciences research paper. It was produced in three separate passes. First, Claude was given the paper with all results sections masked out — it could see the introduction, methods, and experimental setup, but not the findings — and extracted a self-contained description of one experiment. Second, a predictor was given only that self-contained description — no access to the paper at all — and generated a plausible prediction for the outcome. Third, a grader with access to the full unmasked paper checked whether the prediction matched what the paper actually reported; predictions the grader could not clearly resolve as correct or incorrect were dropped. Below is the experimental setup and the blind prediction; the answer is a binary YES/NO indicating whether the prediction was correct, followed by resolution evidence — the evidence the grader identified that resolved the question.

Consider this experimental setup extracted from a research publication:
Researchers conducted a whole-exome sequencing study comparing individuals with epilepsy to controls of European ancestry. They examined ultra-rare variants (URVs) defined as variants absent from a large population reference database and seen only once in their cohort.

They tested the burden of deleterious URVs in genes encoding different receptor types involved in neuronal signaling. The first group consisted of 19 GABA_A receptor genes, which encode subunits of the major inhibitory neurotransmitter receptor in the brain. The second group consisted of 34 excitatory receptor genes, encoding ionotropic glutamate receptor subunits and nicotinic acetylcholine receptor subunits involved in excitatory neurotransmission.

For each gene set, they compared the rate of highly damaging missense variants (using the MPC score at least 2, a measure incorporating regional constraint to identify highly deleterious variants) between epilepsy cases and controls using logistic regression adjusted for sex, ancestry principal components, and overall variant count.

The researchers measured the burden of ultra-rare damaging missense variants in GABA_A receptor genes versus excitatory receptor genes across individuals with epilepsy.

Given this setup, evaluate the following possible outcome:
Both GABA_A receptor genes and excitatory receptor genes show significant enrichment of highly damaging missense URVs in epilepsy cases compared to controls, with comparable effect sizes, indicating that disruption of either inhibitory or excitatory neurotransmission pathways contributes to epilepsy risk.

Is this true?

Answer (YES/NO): NO